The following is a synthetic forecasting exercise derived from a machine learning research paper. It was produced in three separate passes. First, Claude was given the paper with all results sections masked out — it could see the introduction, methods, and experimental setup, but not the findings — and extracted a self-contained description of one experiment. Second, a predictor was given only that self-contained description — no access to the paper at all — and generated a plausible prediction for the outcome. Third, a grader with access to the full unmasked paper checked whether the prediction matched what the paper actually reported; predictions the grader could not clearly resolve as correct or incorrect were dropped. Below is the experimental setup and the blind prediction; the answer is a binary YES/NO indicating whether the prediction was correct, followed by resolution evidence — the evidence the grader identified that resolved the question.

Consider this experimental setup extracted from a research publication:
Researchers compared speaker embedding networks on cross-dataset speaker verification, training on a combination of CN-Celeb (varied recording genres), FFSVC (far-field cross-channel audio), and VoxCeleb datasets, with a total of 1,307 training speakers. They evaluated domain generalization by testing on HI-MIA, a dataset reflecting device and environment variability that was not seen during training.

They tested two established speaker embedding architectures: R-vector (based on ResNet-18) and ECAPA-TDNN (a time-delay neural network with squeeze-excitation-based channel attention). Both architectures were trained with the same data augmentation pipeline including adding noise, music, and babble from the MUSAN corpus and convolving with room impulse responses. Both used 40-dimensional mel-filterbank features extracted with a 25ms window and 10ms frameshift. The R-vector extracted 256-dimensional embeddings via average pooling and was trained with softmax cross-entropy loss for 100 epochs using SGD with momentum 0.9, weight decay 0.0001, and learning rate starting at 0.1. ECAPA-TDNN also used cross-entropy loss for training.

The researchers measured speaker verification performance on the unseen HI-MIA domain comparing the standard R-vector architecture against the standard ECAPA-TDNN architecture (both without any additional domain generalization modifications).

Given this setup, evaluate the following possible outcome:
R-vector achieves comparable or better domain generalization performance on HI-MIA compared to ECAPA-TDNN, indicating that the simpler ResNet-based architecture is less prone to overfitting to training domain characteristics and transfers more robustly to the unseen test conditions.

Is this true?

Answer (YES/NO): NO